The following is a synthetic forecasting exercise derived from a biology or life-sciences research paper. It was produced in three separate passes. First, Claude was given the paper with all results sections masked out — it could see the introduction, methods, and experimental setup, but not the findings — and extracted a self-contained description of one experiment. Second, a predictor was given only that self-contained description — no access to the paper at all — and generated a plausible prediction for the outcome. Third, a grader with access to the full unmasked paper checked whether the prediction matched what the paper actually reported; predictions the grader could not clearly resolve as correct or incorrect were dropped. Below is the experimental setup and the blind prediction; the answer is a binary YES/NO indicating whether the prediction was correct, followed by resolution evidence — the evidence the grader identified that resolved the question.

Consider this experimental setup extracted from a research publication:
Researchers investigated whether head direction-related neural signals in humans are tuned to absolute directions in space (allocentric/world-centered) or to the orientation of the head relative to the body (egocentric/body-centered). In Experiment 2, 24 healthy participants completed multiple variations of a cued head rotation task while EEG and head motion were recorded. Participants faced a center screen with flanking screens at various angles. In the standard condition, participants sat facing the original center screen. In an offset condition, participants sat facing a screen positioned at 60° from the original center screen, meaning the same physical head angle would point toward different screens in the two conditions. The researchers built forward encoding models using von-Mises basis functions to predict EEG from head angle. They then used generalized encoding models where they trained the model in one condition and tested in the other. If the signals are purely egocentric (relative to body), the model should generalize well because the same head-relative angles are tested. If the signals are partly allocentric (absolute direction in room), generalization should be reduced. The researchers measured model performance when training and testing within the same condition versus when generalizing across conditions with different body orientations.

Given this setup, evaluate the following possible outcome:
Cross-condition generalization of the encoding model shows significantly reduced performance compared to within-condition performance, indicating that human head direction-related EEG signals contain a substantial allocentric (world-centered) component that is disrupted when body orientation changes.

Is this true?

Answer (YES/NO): YES